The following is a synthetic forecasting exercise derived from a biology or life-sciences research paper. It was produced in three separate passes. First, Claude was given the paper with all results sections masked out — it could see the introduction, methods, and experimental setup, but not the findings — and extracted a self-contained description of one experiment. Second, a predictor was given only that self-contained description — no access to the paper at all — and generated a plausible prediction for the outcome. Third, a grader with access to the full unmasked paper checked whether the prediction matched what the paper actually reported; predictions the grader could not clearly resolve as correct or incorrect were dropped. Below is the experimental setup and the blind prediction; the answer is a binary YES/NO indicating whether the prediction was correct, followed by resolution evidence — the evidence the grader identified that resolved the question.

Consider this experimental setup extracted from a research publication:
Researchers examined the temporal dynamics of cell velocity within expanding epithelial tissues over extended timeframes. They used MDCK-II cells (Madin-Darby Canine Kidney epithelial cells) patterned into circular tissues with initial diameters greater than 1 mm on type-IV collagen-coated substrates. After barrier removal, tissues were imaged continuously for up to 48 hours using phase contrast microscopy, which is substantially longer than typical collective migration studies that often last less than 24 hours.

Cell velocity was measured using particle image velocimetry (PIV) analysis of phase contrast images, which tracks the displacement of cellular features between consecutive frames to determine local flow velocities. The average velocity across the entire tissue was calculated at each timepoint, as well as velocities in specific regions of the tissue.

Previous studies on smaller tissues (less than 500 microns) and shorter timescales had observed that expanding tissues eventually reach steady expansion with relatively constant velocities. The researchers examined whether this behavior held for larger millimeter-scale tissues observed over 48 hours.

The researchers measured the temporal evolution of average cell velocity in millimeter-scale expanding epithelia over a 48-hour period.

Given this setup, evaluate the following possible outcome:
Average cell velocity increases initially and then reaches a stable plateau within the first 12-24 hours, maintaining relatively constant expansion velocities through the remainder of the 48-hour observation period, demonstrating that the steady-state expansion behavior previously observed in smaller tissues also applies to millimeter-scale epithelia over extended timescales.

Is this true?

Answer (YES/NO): NO